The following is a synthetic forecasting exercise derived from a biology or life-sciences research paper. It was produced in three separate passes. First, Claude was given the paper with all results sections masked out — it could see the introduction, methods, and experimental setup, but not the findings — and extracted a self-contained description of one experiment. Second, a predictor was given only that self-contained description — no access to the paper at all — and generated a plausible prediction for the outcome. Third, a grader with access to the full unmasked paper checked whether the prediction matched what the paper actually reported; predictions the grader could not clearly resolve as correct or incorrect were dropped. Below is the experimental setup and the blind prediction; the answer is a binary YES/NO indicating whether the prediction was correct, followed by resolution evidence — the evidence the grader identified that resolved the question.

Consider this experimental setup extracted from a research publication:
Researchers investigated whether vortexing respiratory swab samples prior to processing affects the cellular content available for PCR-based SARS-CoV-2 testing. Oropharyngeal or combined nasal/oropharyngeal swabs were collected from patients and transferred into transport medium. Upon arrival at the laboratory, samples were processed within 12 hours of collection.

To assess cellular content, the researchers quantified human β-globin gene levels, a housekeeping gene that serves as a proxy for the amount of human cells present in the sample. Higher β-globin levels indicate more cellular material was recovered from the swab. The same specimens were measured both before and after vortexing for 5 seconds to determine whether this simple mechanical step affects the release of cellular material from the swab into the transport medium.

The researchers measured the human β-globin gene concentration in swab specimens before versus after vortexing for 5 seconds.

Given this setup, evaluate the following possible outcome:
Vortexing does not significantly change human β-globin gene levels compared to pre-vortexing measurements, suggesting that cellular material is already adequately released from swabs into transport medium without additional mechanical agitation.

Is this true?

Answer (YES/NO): NO